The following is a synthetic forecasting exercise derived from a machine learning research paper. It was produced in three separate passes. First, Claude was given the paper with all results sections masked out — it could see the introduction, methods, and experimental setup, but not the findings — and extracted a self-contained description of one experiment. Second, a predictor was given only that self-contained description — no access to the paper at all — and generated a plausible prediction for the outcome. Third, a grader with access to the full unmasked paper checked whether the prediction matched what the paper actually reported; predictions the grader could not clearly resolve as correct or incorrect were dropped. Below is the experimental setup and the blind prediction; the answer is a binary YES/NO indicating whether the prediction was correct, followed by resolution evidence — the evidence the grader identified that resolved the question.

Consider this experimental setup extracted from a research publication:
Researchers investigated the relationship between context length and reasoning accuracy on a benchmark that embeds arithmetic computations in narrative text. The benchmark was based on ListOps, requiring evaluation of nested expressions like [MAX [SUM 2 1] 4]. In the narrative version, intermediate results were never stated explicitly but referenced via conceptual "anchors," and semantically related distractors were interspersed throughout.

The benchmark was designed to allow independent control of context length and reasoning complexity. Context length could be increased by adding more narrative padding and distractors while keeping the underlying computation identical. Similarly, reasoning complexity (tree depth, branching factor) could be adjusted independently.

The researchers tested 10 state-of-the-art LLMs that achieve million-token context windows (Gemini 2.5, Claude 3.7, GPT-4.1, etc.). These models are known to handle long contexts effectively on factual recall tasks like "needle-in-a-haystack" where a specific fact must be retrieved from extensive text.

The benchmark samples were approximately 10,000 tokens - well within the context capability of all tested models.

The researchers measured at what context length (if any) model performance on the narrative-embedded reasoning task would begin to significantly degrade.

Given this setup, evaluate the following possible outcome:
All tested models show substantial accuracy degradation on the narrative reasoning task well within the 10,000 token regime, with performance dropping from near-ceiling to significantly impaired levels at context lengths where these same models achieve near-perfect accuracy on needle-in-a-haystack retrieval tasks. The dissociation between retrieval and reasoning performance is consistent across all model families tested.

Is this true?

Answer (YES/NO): NO